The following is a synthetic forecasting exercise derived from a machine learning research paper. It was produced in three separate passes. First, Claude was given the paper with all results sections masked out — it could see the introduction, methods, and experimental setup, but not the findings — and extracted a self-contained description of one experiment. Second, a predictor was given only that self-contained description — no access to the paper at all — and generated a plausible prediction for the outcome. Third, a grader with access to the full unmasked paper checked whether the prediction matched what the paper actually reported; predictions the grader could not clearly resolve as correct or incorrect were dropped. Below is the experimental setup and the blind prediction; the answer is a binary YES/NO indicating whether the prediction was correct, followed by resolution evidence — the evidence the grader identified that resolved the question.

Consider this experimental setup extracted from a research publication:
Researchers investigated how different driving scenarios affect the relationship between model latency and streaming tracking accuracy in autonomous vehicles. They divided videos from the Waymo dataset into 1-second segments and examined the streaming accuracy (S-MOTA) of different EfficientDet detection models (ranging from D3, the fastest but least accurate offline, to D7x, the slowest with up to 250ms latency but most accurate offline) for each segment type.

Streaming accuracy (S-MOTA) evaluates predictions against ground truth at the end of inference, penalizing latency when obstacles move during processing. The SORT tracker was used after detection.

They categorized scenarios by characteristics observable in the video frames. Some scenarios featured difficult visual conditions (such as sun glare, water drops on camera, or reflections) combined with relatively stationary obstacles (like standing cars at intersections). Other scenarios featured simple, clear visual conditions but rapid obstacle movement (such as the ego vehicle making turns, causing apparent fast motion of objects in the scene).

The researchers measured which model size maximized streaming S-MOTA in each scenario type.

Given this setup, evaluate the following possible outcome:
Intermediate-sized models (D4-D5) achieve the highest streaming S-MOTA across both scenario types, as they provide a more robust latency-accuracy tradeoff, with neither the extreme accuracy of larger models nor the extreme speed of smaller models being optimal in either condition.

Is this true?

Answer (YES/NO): NO